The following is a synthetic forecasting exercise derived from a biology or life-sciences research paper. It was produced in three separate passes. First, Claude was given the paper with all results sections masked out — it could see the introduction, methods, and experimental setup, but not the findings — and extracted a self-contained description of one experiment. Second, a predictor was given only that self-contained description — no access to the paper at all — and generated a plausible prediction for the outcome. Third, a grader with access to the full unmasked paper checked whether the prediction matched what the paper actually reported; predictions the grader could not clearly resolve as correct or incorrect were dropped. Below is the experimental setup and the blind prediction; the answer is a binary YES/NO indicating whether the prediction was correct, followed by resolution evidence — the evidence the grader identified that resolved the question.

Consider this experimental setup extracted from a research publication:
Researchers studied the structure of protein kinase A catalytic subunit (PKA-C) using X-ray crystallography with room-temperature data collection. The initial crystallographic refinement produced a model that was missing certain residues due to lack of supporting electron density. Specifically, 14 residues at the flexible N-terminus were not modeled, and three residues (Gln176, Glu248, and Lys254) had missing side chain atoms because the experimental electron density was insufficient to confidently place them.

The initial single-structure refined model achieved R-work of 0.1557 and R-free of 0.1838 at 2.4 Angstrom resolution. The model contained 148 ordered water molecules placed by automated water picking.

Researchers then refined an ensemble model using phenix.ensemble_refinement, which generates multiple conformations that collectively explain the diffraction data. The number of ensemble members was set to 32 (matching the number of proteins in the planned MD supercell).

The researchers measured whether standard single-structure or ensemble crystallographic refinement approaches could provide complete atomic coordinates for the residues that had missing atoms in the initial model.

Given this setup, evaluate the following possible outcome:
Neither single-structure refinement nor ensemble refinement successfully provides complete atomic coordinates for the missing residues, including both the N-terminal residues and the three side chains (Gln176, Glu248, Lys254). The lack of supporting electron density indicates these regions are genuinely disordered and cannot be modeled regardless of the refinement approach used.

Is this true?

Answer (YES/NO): YES